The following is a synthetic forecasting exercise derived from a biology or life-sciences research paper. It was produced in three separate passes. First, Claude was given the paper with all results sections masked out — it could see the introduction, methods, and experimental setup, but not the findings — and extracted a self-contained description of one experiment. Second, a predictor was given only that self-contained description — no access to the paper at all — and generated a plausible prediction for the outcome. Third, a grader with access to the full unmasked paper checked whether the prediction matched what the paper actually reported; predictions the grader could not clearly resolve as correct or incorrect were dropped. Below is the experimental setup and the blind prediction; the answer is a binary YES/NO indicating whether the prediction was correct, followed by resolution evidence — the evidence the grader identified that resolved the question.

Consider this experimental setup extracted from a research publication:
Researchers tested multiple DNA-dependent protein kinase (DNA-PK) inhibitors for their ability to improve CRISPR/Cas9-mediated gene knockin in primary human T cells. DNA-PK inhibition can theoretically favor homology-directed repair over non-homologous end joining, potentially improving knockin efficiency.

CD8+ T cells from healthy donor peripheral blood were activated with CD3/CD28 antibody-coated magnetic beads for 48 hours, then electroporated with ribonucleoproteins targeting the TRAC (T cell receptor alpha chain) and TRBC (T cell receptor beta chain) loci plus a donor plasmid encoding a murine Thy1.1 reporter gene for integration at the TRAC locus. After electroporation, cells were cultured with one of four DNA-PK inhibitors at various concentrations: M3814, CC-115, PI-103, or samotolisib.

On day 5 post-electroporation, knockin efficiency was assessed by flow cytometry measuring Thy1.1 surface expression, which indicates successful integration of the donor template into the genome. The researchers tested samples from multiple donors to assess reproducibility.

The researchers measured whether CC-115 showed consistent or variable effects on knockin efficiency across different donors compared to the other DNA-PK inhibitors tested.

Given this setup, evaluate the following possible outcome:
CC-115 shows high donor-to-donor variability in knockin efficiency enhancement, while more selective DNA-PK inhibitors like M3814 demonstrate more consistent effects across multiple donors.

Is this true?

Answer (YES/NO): NO